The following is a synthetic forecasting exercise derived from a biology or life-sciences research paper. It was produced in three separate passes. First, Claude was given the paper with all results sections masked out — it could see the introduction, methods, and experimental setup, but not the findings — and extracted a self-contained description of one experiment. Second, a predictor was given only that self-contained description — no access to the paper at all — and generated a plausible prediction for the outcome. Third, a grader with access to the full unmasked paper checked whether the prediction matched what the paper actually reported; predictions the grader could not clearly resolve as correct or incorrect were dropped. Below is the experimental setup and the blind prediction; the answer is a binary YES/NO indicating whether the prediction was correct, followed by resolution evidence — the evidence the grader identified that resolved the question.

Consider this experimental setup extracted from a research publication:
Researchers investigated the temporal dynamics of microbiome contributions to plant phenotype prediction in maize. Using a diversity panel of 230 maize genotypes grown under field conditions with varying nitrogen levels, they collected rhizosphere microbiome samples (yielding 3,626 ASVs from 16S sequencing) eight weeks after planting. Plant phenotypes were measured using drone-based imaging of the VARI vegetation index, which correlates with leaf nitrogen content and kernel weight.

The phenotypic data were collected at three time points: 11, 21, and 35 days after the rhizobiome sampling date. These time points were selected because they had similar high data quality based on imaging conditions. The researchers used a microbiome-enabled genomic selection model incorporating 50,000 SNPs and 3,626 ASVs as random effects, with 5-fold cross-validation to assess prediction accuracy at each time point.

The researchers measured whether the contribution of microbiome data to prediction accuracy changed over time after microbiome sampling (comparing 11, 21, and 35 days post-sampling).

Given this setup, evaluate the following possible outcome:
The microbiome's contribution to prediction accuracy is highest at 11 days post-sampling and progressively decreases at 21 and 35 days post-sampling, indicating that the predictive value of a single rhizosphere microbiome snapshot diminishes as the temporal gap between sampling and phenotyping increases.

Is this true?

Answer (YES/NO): YES